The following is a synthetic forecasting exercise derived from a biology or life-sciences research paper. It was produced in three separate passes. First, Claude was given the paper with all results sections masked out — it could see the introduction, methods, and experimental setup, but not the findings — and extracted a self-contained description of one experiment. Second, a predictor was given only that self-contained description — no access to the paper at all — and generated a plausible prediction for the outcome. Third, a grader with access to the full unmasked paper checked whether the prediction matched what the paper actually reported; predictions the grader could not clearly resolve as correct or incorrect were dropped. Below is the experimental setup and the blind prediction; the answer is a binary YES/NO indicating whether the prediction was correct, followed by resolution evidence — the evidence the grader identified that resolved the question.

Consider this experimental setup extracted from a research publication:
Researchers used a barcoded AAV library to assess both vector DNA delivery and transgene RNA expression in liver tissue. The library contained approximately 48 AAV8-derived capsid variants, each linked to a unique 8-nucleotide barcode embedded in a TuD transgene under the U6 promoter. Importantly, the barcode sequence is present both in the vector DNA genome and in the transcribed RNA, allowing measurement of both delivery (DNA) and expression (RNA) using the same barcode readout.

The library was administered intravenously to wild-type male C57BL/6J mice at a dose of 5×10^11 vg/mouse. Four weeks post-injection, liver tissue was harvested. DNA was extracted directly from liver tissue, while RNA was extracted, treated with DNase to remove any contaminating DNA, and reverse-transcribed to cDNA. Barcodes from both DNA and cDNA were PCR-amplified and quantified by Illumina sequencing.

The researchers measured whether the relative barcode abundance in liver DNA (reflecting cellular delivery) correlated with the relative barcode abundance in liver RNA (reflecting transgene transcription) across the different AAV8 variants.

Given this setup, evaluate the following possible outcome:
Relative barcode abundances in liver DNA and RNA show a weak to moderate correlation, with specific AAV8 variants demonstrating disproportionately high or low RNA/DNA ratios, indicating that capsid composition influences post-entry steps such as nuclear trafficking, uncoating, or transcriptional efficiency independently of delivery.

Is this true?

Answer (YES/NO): NO